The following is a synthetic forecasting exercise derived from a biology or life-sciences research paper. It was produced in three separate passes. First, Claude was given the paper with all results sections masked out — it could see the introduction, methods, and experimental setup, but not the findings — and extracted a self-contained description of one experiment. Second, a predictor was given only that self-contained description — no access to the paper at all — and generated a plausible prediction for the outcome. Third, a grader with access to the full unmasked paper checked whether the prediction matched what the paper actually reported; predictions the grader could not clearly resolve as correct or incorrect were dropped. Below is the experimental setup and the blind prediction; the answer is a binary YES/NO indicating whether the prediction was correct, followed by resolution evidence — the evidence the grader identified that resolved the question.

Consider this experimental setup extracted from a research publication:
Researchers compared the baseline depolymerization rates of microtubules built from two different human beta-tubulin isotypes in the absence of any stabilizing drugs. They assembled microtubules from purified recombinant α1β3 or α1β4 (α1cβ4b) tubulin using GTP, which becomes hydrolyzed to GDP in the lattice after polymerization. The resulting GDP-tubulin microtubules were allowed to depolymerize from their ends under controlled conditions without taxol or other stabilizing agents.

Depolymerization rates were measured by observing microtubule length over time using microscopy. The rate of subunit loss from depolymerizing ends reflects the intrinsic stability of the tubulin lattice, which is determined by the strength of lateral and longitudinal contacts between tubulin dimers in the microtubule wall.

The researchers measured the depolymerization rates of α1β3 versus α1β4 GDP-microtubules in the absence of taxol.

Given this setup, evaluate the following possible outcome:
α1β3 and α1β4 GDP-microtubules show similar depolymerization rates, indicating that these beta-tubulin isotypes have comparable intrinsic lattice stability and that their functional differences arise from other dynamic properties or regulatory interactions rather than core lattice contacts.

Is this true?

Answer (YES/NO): NO